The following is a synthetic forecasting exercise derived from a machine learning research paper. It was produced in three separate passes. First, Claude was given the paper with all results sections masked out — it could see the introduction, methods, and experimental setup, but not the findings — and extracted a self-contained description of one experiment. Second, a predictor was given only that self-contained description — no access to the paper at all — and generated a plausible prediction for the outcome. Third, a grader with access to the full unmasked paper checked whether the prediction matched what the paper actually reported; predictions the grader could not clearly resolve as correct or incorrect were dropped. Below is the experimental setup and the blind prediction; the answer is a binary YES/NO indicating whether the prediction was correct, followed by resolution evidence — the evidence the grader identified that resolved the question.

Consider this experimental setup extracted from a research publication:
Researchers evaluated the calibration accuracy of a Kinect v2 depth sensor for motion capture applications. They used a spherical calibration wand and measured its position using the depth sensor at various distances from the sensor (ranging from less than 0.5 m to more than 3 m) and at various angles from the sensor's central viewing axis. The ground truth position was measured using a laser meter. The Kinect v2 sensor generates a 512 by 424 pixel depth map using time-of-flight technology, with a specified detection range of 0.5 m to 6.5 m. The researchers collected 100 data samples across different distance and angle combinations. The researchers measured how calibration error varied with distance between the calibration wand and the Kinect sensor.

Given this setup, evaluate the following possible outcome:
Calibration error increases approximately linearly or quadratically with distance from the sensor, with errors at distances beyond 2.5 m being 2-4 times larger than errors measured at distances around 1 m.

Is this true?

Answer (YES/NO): NO